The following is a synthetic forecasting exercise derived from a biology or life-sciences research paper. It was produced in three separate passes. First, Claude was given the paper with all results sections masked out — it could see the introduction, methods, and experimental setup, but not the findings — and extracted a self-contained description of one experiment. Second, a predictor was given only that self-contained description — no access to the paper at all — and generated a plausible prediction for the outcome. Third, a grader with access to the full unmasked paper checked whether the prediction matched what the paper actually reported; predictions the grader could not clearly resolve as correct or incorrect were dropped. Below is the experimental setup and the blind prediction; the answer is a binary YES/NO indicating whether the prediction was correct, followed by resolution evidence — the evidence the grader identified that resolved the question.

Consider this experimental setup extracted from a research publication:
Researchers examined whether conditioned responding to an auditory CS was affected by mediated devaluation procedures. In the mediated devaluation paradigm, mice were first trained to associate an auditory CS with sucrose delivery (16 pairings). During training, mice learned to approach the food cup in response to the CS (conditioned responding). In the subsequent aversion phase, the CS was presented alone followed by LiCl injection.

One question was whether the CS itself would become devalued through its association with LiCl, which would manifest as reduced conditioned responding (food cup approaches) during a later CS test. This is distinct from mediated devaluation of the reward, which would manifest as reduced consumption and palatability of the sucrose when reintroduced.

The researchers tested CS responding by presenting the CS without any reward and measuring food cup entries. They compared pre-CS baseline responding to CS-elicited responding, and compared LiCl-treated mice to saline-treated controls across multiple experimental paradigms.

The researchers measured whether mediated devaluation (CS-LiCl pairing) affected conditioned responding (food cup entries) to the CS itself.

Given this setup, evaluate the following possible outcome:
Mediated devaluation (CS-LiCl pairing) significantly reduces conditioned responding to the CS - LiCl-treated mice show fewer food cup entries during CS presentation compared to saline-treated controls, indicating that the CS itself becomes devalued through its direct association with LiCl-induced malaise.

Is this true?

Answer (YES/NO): NO